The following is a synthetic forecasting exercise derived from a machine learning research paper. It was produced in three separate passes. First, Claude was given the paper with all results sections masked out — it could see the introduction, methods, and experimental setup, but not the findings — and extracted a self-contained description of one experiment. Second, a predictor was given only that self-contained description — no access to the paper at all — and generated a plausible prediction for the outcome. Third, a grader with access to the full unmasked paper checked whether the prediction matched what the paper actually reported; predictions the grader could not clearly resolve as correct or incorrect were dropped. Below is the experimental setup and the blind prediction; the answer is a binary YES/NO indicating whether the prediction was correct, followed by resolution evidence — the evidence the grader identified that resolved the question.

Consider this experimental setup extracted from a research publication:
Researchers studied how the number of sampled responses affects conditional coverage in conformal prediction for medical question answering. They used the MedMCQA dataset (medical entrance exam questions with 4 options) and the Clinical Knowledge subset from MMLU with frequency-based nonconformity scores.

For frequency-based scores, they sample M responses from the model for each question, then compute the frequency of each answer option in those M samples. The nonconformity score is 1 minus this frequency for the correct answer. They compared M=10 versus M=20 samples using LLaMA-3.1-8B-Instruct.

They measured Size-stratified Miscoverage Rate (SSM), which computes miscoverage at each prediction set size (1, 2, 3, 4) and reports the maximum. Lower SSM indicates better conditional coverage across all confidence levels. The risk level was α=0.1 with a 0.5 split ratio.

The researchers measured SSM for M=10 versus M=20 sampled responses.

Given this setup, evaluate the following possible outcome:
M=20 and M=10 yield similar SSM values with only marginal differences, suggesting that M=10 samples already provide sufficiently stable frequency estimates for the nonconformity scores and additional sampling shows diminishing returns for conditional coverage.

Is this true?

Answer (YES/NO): NO